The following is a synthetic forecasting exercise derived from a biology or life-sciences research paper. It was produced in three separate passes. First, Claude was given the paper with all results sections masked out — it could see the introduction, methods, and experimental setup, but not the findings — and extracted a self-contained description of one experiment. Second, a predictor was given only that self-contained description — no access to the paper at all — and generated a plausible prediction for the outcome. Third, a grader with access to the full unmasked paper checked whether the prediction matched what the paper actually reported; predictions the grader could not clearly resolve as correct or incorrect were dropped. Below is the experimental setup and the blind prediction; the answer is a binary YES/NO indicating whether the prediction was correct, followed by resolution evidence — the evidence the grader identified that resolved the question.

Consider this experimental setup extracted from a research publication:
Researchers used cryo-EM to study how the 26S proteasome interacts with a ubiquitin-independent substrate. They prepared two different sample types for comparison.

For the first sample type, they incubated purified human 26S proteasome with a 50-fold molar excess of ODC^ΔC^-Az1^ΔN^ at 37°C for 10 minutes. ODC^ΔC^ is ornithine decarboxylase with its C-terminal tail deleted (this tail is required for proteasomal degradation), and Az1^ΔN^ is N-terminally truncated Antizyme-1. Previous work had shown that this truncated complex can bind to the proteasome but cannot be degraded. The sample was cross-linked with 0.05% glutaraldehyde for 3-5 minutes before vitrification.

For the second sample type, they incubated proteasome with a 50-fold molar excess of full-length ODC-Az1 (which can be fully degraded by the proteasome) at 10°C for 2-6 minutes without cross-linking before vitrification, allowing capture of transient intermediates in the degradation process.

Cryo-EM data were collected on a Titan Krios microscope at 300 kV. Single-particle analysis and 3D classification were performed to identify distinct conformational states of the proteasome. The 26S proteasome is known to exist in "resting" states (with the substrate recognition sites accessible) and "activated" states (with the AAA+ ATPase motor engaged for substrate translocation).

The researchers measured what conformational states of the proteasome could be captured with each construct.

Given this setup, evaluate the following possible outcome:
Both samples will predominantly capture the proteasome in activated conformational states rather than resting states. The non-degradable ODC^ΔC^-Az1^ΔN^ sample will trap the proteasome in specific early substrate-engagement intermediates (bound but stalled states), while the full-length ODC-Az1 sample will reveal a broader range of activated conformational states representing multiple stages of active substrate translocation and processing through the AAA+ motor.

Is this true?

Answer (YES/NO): NO